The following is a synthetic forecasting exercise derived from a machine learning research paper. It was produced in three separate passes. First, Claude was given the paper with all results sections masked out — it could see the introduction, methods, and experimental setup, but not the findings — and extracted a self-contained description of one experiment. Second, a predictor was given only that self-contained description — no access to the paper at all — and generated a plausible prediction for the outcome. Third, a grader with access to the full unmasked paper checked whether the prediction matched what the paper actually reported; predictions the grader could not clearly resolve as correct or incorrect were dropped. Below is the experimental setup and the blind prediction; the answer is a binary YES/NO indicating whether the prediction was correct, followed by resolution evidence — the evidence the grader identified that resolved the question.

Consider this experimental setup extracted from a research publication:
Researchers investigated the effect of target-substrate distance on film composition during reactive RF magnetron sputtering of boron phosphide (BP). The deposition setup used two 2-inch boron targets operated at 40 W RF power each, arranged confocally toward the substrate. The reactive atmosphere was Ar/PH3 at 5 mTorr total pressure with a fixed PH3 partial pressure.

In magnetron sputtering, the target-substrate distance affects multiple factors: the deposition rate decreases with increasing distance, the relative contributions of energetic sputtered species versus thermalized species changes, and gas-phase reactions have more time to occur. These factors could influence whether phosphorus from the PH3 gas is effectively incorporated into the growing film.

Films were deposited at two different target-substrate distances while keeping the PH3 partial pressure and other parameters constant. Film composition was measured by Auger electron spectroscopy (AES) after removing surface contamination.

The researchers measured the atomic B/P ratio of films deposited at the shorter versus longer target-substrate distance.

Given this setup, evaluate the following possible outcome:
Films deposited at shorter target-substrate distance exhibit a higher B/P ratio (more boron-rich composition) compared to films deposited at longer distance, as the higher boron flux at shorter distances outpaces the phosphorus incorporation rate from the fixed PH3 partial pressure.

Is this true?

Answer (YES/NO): NO